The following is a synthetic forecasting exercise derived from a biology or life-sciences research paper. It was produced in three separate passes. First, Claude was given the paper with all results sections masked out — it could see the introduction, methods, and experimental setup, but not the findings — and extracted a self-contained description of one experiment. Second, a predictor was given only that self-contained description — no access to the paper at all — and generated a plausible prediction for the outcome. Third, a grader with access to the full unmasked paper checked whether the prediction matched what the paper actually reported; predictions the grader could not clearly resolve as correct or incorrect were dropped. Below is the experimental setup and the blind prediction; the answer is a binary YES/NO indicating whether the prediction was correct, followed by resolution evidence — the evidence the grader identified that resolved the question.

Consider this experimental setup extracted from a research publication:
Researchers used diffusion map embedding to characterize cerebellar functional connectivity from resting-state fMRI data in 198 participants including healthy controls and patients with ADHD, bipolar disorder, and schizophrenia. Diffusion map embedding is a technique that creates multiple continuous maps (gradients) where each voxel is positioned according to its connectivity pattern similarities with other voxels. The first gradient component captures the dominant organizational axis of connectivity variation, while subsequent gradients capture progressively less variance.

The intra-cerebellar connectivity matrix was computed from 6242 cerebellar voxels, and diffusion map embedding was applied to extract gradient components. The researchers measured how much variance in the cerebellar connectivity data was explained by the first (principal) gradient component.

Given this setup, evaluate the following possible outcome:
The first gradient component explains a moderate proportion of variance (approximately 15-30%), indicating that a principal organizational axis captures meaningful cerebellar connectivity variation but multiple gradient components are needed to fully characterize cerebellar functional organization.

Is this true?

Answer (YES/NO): YES